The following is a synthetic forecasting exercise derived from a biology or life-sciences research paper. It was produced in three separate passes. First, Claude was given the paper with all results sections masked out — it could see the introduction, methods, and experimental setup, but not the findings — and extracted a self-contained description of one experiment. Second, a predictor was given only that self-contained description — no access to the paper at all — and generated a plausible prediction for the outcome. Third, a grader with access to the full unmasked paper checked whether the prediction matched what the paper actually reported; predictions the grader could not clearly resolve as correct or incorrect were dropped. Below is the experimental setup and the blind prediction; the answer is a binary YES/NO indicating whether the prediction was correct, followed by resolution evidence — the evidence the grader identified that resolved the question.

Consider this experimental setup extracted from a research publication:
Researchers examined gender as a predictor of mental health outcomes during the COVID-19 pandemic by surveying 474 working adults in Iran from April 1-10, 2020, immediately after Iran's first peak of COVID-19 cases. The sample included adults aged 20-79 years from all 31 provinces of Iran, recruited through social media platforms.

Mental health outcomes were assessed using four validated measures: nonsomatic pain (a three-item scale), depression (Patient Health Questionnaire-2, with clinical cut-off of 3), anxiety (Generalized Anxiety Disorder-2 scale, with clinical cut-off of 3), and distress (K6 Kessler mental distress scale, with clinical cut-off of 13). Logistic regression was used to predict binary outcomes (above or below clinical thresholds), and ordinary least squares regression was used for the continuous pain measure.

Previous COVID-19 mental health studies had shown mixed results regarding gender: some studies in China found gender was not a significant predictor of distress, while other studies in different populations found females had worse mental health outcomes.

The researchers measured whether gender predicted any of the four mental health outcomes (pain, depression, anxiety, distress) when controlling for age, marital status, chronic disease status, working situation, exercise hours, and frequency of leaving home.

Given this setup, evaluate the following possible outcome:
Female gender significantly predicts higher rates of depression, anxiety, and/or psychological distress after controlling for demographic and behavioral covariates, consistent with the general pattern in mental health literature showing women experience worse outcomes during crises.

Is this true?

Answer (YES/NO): YES